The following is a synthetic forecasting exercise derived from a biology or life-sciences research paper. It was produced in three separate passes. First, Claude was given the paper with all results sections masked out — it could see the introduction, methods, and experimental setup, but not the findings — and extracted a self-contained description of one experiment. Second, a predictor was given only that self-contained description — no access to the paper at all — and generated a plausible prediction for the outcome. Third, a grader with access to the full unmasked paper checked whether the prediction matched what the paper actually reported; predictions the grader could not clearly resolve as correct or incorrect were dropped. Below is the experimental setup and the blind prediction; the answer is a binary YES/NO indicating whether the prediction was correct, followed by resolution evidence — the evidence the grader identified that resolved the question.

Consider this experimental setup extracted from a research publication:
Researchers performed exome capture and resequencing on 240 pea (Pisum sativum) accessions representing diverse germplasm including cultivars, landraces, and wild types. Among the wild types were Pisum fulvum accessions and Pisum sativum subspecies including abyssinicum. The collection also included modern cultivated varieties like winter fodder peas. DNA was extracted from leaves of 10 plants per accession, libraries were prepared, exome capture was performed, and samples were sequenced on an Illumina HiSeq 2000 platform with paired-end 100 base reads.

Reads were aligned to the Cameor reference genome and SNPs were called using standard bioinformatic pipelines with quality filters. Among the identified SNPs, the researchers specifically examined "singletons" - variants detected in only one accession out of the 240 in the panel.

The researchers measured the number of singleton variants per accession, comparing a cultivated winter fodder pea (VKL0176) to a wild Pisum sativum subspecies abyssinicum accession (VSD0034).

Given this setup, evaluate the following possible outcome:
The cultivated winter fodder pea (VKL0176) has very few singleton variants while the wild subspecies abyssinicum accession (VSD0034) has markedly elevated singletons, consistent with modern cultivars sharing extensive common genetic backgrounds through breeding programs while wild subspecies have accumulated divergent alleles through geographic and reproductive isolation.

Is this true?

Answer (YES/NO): YES